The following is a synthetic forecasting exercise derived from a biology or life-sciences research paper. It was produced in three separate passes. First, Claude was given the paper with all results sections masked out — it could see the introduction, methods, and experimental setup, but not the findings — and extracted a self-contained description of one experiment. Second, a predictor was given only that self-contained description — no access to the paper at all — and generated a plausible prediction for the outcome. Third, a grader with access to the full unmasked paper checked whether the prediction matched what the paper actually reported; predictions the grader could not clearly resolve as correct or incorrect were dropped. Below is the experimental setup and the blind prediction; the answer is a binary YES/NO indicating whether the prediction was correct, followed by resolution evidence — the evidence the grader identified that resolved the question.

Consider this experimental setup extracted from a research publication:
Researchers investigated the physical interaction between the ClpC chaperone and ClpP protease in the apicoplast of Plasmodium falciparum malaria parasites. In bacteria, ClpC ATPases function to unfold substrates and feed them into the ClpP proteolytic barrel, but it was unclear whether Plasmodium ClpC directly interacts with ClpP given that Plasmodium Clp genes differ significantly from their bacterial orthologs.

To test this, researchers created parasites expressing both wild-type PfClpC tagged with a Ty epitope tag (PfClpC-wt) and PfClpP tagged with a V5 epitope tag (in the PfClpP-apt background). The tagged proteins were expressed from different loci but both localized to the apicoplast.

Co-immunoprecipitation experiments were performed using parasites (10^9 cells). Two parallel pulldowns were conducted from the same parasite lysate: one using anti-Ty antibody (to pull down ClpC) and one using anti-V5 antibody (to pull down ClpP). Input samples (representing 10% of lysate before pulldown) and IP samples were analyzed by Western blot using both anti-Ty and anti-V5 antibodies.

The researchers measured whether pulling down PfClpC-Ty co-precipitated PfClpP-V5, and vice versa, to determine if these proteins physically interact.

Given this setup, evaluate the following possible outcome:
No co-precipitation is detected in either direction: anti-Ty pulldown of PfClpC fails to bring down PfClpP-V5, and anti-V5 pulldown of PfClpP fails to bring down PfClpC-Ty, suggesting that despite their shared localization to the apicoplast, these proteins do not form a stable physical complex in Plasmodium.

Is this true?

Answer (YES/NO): NO